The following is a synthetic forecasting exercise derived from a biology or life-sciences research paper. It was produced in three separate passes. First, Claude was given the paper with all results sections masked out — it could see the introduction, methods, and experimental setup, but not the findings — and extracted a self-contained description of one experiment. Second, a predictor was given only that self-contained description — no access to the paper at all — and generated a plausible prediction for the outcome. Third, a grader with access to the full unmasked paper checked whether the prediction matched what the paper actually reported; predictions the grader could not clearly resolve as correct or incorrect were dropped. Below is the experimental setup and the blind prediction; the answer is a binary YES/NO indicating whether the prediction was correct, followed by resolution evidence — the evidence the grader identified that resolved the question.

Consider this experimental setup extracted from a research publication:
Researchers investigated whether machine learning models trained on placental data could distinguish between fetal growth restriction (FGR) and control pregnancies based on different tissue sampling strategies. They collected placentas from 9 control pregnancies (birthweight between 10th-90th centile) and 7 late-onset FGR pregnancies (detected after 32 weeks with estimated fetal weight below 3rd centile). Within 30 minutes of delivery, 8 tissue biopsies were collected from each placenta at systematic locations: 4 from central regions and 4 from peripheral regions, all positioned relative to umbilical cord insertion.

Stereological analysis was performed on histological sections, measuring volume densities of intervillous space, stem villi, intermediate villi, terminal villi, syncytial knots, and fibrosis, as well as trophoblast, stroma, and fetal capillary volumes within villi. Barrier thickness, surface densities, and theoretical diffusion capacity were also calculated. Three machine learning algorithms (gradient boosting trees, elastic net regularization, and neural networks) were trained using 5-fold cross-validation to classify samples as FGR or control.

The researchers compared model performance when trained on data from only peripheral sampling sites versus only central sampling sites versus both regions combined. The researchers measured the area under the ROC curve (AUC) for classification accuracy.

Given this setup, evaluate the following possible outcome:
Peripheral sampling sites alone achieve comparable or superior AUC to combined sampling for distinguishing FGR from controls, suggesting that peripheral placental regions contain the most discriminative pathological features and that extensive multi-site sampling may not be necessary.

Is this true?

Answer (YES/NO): YES